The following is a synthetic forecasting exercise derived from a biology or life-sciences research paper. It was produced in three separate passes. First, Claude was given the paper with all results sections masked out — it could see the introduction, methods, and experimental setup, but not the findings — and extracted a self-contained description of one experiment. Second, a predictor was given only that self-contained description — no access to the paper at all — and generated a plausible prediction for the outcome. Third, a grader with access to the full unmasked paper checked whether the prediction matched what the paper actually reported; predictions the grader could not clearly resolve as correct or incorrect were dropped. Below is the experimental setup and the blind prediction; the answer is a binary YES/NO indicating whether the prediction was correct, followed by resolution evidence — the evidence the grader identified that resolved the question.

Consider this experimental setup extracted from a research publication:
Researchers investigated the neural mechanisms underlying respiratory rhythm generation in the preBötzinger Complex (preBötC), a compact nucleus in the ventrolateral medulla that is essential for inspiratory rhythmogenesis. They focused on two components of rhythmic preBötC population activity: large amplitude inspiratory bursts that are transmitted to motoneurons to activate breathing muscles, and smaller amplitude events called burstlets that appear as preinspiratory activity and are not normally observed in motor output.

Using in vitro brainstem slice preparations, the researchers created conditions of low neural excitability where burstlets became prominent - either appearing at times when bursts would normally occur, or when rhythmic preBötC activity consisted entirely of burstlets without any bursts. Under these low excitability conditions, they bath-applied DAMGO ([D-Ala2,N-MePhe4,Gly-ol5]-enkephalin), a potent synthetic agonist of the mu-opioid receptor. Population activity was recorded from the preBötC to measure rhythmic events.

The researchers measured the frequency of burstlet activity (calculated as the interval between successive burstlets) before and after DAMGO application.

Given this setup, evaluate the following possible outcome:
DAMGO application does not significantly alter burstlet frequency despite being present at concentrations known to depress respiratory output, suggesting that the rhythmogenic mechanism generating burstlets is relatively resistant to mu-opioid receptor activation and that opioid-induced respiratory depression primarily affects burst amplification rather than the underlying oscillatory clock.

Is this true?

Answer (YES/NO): NO